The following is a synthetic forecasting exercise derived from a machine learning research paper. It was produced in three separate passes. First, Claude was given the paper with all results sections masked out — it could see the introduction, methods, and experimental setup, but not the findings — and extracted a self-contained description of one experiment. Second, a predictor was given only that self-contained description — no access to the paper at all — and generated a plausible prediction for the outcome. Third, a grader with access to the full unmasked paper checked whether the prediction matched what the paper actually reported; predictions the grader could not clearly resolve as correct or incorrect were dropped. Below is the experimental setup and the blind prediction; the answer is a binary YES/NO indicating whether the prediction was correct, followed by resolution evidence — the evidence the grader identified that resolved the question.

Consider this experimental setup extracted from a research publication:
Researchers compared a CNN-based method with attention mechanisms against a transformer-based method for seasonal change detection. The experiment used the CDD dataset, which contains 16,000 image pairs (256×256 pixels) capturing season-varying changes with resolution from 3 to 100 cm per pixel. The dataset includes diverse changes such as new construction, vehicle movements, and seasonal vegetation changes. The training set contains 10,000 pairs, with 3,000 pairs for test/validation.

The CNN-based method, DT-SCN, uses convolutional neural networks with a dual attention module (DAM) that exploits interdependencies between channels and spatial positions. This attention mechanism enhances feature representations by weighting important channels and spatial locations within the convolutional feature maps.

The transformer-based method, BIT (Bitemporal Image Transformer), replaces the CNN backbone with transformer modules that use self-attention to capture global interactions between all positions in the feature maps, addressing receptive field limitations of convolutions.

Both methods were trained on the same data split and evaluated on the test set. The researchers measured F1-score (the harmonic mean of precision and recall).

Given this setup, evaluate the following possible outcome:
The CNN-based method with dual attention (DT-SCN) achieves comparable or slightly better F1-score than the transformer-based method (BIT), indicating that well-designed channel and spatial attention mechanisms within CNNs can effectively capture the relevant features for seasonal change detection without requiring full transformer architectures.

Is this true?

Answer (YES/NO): NO